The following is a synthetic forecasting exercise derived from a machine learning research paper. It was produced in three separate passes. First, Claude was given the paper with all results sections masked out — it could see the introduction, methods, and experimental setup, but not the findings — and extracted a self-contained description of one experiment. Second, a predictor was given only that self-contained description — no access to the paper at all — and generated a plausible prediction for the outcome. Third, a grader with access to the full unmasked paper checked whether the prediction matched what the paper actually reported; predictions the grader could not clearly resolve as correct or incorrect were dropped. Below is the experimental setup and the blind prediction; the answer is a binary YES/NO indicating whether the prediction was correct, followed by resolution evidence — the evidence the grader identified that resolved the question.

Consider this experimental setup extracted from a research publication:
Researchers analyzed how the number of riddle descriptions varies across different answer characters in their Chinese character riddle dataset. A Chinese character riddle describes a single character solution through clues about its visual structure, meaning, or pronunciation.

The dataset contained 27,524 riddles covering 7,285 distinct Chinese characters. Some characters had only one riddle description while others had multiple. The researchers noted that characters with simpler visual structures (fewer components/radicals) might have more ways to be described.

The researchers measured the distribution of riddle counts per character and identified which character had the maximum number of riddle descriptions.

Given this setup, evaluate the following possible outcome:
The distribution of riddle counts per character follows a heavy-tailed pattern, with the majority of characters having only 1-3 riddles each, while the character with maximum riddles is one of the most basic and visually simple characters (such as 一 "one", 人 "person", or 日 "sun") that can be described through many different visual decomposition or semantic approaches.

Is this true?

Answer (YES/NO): YES